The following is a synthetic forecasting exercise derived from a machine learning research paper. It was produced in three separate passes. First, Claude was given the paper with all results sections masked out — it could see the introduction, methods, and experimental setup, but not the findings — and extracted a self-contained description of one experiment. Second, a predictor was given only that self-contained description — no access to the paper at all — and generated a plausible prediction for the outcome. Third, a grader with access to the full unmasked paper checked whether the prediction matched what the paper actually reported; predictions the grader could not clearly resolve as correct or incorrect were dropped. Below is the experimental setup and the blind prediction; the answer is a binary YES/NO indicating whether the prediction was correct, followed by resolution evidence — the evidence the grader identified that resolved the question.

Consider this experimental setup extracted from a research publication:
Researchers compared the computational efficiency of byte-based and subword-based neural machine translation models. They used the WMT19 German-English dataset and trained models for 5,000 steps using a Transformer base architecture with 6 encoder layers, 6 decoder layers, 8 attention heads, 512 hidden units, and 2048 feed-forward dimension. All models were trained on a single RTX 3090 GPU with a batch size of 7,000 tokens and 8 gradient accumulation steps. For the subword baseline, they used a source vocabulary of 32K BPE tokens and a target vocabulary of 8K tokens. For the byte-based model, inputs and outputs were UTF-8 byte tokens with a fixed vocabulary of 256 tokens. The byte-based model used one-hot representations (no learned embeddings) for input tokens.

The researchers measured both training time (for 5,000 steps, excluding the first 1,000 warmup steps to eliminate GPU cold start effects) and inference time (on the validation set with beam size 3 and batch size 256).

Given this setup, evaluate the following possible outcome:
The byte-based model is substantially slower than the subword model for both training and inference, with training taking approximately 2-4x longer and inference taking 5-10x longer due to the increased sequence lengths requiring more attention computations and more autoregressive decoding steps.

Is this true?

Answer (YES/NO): NO